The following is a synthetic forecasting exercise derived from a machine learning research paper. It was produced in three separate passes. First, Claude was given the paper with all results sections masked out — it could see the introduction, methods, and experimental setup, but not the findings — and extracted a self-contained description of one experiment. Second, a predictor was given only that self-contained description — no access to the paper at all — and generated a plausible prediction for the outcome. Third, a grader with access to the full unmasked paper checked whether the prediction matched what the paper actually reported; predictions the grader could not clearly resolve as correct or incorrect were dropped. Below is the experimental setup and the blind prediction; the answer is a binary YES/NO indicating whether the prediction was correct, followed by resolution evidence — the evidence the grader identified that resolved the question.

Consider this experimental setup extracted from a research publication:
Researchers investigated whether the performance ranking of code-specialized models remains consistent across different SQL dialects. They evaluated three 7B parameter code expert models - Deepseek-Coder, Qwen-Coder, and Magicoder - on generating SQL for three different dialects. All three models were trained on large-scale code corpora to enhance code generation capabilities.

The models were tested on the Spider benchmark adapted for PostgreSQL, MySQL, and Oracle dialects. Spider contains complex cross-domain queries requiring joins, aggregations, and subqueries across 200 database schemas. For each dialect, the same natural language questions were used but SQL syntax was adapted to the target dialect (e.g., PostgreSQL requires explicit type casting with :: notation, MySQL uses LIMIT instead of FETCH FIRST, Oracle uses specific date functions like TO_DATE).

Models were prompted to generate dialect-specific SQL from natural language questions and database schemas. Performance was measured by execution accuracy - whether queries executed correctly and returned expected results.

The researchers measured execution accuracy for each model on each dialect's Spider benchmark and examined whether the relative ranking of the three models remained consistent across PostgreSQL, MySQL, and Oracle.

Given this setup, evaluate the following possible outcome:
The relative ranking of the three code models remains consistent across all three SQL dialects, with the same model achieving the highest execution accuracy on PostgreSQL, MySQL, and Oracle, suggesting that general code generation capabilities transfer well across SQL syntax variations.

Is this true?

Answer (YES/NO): NO